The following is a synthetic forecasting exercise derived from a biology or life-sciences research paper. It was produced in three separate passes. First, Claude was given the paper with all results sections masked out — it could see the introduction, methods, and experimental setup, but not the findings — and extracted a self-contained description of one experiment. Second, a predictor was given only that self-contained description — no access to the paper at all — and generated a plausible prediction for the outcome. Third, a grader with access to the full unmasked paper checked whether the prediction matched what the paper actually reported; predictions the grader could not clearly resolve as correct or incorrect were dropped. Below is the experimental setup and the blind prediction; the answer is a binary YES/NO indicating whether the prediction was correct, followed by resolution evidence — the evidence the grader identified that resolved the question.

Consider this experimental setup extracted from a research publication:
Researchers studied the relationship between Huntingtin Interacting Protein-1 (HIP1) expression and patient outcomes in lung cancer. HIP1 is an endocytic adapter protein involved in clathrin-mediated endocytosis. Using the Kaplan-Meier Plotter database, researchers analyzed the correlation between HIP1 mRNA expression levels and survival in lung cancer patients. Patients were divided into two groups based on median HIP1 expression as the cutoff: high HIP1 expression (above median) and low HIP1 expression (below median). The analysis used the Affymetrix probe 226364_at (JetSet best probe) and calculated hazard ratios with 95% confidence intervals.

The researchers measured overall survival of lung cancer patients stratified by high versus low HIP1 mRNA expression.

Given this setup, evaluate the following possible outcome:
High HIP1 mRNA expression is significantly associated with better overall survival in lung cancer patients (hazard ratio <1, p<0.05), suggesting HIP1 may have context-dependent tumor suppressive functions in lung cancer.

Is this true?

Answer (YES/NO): YES